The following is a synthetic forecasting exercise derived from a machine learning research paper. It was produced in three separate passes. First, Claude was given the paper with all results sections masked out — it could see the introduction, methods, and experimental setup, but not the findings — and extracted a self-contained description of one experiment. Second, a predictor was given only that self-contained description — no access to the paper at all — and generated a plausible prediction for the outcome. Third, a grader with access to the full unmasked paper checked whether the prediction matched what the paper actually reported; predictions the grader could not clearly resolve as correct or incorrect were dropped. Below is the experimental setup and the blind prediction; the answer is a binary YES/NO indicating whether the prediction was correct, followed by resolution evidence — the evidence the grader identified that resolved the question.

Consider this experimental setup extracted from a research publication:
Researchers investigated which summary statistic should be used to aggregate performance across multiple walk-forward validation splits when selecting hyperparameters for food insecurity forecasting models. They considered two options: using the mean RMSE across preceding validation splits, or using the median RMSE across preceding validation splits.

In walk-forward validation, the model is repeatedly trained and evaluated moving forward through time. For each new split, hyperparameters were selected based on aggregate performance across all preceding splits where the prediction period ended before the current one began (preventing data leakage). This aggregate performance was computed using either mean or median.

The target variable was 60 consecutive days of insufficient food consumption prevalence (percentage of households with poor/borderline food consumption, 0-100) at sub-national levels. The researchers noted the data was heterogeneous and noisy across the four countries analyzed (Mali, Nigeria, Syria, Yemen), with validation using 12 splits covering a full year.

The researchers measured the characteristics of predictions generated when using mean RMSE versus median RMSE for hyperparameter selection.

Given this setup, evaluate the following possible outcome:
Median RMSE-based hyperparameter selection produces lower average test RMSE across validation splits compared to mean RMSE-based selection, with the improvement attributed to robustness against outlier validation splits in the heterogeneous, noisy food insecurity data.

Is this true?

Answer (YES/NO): NO